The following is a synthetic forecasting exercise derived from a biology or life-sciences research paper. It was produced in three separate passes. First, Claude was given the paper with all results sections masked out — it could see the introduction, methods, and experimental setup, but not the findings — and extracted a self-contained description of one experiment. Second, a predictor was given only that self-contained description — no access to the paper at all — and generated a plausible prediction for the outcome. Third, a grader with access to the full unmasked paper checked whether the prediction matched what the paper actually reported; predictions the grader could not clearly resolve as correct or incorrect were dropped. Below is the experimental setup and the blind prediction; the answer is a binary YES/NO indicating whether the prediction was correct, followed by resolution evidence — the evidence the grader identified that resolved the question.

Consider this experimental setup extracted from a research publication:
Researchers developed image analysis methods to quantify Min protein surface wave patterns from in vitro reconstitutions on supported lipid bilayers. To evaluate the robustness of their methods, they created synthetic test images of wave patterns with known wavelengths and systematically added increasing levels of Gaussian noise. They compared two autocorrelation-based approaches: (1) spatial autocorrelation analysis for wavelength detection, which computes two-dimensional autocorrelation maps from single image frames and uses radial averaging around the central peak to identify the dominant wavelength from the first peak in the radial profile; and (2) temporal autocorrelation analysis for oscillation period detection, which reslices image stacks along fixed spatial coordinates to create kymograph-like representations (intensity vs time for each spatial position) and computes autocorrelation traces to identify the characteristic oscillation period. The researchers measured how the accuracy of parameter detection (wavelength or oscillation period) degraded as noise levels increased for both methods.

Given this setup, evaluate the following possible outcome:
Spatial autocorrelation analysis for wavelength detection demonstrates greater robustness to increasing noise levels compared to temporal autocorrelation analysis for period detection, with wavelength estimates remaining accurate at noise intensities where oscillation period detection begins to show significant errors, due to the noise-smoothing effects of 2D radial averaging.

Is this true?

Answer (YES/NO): YES